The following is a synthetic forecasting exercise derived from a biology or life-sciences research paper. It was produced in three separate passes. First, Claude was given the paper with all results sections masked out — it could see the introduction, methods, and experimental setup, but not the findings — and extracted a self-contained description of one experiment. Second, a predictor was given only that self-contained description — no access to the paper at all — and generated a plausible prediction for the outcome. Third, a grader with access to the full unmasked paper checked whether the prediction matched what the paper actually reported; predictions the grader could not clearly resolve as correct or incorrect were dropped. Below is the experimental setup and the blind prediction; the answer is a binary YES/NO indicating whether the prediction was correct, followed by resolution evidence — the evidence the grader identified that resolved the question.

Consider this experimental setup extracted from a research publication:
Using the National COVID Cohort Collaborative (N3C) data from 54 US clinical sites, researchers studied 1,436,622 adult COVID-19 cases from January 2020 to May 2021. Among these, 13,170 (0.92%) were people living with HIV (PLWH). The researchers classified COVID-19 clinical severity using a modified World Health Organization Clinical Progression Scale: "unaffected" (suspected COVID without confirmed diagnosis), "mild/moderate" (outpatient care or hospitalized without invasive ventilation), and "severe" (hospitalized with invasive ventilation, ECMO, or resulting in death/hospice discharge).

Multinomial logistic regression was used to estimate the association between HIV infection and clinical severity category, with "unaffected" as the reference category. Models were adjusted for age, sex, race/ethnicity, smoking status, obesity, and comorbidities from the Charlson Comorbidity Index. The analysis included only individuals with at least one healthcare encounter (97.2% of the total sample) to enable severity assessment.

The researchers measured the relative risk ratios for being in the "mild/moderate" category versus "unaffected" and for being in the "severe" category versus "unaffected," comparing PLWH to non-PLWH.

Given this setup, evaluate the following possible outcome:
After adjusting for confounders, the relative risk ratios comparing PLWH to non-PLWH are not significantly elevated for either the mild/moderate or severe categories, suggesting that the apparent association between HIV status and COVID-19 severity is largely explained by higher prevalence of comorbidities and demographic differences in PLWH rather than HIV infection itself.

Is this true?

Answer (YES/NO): YES